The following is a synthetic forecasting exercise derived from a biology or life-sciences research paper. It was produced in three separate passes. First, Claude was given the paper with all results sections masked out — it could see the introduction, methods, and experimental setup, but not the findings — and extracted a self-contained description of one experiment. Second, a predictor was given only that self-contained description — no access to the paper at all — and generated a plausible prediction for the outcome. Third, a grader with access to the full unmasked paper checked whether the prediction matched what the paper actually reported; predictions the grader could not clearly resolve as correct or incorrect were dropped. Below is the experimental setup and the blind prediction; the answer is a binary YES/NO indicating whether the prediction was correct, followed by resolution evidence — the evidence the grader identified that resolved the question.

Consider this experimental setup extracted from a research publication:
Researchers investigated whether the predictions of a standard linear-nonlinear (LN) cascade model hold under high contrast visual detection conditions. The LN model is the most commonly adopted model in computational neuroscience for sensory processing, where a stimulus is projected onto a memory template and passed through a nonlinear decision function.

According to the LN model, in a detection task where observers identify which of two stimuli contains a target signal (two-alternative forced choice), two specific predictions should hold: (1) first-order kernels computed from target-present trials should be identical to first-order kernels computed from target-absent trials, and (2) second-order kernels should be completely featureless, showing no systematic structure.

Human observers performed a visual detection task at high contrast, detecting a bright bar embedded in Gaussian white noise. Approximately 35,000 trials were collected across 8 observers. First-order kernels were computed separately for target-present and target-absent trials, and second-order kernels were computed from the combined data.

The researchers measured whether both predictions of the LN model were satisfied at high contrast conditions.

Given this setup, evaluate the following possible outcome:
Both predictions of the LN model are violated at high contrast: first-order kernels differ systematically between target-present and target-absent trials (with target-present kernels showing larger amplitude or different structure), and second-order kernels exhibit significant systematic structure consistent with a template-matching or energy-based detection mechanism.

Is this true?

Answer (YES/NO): NO